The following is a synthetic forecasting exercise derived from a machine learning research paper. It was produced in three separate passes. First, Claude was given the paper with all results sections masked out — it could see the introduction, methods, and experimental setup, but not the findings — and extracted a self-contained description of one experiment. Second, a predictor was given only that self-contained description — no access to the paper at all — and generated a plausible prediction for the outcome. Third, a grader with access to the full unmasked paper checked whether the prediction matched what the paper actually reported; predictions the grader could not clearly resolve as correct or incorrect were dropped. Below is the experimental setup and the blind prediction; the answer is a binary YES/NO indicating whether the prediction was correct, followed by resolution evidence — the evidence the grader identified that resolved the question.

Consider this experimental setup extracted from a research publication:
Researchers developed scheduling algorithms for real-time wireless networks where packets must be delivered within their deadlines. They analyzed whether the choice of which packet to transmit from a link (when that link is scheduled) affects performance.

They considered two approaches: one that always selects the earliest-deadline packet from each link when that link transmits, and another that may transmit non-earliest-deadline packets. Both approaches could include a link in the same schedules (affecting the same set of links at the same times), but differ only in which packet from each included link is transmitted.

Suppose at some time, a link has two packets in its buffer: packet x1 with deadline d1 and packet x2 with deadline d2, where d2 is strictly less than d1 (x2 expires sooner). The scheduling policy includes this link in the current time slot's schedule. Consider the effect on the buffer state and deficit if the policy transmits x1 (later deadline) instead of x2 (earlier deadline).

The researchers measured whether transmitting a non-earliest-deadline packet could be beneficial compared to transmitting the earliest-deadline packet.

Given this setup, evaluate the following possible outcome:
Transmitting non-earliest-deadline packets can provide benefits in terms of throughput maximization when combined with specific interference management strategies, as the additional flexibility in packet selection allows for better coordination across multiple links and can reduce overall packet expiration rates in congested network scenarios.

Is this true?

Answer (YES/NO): NO